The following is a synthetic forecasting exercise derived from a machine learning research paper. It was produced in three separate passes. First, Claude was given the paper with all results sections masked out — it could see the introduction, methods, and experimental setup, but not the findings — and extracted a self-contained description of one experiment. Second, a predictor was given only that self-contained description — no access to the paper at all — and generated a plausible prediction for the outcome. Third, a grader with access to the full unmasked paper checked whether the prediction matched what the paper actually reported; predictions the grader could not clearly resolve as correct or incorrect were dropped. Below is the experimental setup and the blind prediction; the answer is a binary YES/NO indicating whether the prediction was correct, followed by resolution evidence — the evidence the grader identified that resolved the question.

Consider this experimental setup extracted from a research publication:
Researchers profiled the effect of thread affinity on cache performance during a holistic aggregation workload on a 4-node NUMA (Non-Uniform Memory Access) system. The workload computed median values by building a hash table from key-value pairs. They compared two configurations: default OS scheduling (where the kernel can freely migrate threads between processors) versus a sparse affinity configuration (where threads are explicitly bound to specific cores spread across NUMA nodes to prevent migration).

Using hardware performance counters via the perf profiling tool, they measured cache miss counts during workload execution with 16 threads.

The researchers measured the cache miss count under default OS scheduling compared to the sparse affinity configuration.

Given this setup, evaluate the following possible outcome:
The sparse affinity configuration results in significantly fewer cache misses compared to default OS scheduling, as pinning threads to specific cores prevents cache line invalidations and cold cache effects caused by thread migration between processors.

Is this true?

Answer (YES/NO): YES